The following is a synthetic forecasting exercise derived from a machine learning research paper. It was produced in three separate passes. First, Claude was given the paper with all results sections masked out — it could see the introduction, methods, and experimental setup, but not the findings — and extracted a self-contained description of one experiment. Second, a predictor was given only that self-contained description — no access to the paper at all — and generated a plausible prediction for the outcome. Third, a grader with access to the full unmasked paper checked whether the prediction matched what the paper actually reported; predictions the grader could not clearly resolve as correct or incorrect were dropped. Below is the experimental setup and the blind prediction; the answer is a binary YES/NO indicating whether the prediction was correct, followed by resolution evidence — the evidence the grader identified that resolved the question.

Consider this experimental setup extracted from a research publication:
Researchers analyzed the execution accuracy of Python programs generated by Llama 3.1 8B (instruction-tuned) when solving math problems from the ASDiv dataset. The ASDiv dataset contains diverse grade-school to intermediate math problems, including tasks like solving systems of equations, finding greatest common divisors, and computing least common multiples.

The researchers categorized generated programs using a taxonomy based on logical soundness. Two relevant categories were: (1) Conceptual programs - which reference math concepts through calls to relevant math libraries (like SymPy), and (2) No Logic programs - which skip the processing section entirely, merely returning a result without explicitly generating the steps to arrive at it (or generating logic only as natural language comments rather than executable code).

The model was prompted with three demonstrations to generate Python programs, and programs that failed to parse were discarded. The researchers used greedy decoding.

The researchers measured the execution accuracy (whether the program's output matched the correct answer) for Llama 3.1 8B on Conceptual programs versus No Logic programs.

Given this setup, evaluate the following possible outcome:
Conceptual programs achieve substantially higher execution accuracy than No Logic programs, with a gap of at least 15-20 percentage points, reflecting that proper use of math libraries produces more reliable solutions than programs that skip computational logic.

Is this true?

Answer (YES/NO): NO